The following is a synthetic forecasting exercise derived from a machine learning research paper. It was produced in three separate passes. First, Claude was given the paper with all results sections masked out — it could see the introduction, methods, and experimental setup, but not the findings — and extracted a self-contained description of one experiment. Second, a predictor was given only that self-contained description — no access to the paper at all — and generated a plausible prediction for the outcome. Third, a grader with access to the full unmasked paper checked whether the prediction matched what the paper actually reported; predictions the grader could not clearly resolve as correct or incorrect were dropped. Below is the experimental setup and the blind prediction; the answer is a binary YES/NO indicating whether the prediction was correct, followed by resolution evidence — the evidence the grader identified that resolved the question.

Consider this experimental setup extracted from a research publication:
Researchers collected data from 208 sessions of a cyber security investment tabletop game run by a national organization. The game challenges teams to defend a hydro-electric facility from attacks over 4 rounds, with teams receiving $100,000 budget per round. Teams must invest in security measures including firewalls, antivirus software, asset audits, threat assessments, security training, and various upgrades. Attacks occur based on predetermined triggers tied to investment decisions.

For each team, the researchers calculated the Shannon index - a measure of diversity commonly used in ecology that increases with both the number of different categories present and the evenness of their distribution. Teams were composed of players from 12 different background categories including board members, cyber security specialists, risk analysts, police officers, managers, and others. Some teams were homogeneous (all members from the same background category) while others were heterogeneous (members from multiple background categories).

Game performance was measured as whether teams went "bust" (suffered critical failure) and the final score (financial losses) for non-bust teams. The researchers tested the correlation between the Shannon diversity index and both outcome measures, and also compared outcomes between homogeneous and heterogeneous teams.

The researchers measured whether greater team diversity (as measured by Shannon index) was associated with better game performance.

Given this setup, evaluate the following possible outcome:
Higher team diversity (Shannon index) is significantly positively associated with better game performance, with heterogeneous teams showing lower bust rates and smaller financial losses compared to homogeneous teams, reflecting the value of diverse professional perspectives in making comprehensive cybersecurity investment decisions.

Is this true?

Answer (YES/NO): NO